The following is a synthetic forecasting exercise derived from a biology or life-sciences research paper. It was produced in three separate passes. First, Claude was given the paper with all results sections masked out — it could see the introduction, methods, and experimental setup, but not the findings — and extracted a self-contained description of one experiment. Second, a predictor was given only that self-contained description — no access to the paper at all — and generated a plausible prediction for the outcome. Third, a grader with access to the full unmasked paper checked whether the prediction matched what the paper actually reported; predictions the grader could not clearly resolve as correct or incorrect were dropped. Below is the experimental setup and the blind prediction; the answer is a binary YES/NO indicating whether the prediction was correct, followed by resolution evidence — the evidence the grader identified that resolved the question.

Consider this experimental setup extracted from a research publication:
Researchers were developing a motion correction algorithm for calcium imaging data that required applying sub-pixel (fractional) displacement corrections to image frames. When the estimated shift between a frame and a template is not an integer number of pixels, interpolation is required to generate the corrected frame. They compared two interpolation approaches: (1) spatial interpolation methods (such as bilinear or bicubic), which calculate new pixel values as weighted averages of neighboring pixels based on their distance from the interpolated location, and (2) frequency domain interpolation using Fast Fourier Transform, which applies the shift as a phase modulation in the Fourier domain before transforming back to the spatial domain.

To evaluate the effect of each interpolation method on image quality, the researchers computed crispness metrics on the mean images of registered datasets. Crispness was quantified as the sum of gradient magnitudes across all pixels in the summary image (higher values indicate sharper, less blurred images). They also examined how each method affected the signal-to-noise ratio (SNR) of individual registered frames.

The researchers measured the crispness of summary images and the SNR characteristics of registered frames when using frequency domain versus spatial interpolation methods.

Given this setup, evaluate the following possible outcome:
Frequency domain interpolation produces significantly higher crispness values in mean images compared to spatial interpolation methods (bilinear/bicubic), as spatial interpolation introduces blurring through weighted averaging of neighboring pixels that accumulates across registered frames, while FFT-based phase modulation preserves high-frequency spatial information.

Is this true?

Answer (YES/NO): YES